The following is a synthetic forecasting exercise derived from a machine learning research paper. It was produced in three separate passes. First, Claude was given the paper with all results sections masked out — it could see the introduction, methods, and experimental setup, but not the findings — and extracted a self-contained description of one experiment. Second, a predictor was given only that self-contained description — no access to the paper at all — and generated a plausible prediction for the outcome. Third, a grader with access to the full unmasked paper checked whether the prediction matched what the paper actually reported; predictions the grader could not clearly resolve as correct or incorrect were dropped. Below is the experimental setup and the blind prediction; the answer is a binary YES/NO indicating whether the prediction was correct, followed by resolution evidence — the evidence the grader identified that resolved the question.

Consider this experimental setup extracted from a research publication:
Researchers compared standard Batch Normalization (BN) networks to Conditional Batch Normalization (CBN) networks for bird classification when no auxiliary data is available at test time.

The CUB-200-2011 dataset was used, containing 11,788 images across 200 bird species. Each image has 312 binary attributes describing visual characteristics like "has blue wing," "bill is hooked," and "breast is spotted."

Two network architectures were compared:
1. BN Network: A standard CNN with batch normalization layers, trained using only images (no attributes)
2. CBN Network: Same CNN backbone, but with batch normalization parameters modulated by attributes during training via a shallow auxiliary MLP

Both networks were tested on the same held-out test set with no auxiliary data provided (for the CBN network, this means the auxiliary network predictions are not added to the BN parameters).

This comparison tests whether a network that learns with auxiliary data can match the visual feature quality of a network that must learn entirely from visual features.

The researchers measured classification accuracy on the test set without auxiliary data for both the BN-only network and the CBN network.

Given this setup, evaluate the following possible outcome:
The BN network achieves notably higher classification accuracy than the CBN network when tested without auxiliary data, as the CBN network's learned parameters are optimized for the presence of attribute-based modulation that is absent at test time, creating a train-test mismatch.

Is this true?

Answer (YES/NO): YES